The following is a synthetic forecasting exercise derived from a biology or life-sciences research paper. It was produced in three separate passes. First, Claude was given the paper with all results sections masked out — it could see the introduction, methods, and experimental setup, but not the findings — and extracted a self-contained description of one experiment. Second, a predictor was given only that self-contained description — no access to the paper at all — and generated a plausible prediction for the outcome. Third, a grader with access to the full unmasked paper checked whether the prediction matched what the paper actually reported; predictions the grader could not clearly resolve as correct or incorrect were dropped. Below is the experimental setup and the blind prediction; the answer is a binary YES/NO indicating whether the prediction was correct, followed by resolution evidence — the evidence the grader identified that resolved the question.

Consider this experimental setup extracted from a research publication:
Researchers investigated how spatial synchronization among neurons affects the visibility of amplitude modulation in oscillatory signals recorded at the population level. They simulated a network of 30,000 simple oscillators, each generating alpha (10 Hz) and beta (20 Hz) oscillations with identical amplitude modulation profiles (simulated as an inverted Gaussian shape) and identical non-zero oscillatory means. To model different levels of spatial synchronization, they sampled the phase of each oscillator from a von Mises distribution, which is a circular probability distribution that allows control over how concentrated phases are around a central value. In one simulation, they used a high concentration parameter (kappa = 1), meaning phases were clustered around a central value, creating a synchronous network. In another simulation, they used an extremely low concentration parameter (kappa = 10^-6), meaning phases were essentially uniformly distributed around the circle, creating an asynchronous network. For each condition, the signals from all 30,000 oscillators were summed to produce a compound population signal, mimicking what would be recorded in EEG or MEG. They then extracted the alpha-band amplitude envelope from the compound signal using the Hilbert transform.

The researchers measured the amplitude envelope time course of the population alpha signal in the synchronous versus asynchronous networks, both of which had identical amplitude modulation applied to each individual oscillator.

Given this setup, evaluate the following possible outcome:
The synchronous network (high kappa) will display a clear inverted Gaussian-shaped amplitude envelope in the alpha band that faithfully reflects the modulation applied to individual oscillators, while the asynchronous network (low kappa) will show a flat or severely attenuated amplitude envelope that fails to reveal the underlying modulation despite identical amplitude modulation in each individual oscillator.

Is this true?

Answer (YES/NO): YES